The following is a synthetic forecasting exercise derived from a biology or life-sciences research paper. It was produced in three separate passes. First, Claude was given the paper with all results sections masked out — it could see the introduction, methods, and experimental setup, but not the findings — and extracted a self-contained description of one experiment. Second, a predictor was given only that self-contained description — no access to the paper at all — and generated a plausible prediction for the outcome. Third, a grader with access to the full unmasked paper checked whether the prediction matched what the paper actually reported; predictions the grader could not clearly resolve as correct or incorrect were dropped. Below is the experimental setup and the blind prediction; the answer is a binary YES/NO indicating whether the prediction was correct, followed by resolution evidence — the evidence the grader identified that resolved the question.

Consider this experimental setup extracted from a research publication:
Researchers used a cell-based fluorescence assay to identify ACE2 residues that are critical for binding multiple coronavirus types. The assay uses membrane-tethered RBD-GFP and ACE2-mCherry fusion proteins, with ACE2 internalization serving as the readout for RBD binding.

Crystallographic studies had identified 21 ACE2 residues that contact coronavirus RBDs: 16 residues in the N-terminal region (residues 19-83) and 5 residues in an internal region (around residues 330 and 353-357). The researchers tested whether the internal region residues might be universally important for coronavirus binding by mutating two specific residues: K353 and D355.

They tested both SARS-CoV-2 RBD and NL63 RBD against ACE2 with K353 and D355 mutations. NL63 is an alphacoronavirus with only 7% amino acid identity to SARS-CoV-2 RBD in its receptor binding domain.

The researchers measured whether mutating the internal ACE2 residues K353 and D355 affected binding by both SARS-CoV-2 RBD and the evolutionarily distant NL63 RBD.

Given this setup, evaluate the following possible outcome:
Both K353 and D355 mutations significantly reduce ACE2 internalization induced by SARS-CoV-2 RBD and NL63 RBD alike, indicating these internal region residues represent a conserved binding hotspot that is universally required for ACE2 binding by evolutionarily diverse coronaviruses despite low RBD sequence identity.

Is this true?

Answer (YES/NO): NO